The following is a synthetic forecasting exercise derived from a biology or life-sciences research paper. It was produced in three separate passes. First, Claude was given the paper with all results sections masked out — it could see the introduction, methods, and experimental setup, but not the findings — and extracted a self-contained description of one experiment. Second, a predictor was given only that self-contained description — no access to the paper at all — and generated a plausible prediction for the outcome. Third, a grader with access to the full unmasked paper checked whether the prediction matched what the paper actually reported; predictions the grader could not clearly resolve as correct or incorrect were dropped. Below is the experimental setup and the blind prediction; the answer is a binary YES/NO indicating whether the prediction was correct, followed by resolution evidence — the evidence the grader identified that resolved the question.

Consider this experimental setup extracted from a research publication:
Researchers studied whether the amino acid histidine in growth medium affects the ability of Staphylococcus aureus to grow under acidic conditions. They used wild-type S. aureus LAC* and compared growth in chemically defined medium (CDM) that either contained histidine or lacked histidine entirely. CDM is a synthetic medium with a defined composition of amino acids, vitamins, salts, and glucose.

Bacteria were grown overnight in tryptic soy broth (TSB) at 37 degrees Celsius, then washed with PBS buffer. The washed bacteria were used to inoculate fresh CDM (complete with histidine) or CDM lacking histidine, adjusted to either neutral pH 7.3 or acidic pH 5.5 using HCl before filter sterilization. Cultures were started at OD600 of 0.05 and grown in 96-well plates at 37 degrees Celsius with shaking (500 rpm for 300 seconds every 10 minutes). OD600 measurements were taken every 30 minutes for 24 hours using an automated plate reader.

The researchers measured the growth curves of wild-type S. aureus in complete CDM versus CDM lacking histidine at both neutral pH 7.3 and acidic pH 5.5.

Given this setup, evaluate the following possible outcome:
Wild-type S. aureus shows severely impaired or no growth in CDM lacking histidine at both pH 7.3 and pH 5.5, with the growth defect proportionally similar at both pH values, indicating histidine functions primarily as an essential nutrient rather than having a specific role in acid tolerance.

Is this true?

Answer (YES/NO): NO